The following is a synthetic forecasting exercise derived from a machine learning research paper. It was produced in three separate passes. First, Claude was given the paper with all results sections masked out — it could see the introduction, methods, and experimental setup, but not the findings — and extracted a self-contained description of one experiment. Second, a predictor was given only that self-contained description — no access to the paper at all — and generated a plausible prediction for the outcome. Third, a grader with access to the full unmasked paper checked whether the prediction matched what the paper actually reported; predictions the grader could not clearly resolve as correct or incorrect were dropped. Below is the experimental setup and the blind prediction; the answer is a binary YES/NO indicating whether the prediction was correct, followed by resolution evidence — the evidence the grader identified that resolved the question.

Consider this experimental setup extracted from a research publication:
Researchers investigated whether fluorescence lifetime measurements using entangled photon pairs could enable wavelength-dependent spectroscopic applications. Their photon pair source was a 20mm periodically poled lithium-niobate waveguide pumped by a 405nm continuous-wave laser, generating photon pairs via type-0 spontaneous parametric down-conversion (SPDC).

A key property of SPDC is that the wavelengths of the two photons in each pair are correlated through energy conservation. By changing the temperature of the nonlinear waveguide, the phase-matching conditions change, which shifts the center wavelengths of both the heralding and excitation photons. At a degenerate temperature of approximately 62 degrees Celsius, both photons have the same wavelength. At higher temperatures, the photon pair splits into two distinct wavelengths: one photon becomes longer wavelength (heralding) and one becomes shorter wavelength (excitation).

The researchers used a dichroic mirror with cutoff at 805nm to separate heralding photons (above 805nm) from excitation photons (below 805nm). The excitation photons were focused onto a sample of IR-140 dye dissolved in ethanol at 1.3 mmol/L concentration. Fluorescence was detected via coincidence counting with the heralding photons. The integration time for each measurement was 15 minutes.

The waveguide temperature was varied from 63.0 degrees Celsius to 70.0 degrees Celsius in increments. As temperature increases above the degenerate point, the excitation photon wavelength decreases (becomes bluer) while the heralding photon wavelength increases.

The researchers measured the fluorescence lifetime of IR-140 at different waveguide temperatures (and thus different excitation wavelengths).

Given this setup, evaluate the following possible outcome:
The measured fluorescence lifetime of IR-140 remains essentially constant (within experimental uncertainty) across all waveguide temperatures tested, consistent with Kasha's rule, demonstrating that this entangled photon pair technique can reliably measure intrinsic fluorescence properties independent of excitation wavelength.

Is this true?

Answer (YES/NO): YES